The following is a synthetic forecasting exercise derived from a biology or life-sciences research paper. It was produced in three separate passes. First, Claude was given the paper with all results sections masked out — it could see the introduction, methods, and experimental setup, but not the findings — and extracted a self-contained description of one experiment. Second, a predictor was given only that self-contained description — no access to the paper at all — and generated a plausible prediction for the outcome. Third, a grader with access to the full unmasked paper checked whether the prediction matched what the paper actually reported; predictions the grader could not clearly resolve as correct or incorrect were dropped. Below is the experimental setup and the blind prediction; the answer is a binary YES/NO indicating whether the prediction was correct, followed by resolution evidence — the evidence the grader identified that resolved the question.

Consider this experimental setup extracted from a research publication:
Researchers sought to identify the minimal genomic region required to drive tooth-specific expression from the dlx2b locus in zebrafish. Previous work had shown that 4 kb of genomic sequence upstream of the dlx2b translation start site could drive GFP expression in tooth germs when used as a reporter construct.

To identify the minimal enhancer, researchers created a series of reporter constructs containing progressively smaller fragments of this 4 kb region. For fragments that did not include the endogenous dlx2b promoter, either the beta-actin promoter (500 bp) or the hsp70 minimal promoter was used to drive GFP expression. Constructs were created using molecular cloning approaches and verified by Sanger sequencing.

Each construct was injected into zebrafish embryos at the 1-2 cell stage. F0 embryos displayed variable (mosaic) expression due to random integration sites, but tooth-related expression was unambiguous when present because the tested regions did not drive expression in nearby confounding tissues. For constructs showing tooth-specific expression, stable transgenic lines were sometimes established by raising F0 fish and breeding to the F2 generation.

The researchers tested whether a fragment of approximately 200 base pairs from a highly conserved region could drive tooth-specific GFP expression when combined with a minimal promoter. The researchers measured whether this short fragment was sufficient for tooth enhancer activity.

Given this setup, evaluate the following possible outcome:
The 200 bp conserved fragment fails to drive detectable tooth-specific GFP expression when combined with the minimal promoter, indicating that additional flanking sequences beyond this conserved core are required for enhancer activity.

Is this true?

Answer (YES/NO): NO